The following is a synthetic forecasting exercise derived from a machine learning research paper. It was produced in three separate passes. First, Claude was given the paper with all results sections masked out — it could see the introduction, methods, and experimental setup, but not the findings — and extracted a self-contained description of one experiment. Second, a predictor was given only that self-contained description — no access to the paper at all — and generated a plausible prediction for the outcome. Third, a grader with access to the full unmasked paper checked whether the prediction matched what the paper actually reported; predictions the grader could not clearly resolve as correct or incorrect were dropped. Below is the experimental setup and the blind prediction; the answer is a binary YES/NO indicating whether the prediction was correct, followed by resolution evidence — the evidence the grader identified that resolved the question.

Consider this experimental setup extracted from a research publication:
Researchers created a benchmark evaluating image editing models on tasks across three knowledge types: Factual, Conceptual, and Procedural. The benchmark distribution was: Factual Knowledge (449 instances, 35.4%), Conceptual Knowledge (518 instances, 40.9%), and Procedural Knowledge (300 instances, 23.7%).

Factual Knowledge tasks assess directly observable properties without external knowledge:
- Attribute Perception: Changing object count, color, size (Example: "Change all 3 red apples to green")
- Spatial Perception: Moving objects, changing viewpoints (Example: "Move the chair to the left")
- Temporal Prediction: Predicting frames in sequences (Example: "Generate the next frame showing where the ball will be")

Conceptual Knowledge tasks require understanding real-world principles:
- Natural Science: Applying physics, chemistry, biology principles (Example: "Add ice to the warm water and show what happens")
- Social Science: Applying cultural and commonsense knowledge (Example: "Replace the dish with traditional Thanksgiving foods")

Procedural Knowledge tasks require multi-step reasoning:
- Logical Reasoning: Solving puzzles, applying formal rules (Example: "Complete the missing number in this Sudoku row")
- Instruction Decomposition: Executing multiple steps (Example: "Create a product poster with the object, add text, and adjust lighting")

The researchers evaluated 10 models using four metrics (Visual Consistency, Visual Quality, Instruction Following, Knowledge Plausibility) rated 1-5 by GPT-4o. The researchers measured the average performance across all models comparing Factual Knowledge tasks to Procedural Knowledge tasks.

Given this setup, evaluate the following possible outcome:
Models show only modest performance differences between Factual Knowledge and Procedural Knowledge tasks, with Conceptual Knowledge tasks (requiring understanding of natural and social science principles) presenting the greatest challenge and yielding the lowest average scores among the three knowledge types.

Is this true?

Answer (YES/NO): NO